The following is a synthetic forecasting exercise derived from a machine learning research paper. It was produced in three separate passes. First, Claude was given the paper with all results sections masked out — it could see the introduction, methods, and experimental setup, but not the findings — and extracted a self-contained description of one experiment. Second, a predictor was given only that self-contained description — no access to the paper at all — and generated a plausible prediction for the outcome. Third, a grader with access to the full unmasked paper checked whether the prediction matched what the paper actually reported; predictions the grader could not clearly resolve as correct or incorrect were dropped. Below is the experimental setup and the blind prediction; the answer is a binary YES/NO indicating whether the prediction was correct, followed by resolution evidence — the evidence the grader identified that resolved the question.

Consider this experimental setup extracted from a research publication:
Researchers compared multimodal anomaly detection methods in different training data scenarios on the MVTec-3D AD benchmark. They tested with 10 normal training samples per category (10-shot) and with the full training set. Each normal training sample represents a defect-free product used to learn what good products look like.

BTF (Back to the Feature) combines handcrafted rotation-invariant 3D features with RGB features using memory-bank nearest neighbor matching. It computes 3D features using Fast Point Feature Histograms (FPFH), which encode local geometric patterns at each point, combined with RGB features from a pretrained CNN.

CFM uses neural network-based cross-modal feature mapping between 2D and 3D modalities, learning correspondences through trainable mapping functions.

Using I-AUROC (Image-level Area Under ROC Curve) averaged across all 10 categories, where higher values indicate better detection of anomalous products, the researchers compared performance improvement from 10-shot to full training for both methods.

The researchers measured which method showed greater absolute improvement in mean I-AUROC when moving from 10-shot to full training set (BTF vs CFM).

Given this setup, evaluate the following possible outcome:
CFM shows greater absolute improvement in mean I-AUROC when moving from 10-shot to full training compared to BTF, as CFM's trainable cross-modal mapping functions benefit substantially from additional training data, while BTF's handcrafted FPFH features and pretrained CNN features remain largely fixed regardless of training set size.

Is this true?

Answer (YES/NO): NO